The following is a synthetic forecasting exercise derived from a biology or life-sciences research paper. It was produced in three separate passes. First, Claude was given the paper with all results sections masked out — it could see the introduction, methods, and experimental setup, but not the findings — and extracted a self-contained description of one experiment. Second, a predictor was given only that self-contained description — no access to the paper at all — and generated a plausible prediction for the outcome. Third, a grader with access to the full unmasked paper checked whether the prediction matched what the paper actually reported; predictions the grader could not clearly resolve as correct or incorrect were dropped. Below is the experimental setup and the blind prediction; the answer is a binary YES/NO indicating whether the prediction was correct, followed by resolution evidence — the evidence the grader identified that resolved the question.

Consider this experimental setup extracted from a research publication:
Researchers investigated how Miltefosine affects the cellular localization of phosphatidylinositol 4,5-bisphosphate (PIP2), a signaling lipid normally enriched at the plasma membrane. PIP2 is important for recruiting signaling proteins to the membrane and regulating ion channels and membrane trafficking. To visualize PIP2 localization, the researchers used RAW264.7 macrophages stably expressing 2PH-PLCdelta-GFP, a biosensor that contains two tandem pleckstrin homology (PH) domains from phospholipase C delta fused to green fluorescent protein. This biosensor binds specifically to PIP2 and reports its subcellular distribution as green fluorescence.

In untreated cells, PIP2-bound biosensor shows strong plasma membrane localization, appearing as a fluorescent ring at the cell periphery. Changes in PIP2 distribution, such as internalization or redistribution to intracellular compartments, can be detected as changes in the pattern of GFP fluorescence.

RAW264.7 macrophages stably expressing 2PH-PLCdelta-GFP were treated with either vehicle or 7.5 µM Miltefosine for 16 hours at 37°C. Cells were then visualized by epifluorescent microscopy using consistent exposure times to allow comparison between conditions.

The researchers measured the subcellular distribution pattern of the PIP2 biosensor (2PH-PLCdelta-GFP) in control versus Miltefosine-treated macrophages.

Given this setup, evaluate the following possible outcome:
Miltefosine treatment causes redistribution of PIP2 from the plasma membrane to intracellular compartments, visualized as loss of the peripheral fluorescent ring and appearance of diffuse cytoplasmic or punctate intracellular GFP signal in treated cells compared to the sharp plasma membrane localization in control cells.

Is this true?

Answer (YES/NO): NO